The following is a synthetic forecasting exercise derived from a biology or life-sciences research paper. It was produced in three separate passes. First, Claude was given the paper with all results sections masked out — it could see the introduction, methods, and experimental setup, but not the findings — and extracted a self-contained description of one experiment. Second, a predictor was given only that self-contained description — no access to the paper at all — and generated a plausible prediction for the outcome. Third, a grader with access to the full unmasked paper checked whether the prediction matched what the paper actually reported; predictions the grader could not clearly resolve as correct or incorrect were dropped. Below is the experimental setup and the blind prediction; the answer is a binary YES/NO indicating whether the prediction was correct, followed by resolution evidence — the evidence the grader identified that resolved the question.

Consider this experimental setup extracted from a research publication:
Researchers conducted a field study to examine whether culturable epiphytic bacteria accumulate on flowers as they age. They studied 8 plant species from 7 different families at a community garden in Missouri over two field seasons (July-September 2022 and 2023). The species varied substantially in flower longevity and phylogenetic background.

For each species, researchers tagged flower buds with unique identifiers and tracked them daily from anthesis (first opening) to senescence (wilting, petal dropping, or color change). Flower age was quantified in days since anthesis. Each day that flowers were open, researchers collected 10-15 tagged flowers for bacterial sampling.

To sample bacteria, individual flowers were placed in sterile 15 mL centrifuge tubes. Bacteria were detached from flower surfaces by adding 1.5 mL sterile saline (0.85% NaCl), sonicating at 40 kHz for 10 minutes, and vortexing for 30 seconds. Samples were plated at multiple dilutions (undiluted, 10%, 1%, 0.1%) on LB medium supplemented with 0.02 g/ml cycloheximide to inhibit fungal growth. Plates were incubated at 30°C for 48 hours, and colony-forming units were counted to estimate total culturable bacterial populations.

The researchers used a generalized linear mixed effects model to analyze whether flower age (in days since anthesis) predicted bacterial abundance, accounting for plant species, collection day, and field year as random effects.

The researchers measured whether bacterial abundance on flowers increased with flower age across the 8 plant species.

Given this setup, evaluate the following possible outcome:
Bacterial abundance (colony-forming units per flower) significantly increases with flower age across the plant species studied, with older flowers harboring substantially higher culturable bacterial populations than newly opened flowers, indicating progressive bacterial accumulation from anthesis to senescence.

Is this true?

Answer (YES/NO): YES